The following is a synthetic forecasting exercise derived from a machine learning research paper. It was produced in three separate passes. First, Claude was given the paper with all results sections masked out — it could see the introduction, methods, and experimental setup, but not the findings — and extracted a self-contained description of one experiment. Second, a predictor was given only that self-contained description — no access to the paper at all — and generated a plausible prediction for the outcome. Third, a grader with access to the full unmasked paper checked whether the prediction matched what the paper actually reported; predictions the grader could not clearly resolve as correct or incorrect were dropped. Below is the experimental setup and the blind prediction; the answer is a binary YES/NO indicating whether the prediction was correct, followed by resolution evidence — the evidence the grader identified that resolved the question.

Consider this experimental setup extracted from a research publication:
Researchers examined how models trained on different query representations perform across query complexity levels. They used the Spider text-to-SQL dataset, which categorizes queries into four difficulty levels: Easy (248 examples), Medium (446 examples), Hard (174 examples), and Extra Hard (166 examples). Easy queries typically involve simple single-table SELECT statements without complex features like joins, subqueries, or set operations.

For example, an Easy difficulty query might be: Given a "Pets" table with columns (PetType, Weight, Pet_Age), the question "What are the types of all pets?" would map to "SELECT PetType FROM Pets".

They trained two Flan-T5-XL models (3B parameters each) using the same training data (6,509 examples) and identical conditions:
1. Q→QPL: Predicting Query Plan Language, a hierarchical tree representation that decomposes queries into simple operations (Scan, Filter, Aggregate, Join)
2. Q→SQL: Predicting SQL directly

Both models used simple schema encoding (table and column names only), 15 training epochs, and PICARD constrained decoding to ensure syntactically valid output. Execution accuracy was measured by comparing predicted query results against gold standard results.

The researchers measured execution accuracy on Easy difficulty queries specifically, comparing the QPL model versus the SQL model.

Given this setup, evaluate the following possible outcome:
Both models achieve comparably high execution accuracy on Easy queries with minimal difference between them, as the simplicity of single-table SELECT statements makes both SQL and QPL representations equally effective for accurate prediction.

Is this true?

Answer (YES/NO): NO